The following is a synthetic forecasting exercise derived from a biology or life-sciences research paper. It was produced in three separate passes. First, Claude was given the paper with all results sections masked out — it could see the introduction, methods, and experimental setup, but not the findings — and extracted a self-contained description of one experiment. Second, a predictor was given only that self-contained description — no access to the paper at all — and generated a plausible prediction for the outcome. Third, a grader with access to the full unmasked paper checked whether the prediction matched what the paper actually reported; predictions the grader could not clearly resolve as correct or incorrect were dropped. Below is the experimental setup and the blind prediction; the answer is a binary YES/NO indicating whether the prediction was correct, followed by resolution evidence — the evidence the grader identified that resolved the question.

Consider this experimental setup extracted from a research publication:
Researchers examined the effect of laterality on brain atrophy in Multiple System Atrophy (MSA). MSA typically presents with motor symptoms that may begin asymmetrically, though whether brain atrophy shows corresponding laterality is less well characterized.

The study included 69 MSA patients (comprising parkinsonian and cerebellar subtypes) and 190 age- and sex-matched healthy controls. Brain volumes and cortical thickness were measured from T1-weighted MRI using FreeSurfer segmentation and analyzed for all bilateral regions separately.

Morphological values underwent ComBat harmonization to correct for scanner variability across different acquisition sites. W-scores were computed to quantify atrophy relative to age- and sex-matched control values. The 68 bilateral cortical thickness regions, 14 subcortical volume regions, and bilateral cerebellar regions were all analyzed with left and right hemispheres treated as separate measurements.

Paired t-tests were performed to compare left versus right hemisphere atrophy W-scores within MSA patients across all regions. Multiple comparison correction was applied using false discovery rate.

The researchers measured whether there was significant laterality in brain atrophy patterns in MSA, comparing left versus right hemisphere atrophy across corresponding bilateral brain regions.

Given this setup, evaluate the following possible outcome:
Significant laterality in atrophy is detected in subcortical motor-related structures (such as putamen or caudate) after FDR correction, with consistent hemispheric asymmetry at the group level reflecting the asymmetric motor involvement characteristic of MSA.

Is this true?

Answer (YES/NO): NO